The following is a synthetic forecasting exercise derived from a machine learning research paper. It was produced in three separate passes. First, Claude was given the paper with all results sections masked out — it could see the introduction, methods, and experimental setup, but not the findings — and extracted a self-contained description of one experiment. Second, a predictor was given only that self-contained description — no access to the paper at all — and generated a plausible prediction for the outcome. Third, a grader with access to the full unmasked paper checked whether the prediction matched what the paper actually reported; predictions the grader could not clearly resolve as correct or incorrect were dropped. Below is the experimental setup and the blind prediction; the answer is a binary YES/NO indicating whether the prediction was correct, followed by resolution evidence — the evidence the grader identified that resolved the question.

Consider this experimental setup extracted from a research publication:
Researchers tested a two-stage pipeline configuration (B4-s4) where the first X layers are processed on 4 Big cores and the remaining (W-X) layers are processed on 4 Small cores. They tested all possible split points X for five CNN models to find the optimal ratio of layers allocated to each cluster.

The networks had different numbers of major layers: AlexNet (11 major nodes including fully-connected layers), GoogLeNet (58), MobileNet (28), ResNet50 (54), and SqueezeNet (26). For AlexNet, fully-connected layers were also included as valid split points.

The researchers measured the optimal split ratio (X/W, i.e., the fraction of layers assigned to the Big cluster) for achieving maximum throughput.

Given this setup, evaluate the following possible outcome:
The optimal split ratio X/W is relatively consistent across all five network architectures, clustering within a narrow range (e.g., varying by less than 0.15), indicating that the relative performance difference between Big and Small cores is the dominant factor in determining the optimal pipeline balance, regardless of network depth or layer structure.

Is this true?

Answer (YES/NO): NO